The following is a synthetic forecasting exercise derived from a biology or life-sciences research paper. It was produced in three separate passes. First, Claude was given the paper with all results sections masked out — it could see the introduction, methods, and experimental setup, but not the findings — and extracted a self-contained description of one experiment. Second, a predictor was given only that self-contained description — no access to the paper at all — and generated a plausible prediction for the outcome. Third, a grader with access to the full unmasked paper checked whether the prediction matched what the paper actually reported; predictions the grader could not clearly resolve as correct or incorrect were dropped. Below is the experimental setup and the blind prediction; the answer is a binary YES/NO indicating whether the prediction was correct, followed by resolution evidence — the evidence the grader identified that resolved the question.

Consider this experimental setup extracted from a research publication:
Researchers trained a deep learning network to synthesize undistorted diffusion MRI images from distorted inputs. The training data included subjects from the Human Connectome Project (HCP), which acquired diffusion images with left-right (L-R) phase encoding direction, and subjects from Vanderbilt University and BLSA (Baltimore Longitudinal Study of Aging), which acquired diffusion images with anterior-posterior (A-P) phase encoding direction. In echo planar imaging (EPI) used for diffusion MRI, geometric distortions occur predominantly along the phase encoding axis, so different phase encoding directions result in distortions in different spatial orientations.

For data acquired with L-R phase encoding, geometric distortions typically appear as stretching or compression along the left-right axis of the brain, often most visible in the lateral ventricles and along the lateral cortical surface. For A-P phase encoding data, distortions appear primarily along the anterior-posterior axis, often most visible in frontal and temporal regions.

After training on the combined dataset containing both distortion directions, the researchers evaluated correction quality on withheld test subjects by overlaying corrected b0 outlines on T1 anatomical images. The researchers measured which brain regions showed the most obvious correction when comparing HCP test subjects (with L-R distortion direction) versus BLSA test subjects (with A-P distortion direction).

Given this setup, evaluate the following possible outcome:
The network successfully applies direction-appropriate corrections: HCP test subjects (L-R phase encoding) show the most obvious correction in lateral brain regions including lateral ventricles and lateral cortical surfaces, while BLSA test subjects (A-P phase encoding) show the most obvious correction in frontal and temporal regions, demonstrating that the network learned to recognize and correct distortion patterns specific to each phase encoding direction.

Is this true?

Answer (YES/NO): YES